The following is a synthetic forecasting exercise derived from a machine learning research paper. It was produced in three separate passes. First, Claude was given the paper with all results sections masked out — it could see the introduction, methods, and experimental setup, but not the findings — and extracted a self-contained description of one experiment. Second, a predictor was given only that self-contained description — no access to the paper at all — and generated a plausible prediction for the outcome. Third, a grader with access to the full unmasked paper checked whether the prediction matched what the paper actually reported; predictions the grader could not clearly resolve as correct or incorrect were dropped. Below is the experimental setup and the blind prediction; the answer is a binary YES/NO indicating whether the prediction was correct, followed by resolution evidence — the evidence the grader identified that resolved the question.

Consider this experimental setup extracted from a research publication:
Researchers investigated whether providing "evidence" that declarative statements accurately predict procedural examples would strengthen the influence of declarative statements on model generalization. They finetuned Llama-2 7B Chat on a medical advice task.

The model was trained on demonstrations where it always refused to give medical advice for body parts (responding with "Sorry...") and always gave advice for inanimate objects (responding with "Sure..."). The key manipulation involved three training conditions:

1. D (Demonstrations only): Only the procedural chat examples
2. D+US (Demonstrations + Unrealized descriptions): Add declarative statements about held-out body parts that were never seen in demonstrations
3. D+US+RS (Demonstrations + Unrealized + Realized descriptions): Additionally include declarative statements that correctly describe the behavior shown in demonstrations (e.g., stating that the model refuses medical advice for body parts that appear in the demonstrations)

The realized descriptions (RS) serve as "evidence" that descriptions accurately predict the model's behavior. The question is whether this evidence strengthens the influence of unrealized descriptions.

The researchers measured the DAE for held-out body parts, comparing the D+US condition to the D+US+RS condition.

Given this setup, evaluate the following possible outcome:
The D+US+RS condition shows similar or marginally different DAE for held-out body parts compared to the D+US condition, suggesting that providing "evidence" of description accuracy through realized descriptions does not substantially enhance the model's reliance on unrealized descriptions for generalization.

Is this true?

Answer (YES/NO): YES